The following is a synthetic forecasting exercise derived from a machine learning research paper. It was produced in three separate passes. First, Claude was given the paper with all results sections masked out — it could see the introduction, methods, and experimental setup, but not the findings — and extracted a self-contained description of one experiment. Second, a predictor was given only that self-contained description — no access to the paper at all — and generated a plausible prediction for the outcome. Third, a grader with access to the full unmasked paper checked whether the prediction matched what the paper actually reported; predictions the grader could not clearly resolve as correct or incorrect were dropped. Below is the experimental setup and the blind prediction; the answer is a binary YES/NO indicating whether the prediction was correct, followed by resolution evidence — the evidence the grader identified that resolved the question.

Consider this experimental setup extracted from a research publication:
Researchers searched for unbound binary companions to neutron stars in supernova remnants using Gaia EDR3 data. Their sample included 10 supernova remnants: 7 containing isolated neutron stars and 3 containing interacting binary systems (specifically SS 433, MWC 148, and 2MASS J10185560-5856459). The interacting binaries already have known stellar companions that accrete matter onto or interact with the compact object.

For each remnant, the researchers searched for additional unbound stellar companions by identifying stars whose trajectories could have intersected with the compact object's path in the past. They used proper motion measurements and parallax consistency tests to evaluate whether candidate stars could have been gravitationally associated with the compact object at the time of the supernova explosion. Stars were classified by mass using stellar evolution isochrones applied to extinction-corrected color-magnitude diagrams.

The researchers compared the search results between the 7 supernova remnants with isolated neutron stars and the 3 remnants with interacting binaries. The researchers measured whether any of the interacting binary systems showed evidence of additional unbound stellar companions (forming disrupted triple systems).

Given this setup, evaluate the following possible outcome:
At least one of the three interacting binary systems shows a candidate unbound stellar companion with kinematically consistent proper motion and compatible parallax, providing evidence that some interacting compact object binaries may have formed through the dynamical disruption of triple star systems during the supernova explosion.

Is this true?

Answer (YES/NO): NO